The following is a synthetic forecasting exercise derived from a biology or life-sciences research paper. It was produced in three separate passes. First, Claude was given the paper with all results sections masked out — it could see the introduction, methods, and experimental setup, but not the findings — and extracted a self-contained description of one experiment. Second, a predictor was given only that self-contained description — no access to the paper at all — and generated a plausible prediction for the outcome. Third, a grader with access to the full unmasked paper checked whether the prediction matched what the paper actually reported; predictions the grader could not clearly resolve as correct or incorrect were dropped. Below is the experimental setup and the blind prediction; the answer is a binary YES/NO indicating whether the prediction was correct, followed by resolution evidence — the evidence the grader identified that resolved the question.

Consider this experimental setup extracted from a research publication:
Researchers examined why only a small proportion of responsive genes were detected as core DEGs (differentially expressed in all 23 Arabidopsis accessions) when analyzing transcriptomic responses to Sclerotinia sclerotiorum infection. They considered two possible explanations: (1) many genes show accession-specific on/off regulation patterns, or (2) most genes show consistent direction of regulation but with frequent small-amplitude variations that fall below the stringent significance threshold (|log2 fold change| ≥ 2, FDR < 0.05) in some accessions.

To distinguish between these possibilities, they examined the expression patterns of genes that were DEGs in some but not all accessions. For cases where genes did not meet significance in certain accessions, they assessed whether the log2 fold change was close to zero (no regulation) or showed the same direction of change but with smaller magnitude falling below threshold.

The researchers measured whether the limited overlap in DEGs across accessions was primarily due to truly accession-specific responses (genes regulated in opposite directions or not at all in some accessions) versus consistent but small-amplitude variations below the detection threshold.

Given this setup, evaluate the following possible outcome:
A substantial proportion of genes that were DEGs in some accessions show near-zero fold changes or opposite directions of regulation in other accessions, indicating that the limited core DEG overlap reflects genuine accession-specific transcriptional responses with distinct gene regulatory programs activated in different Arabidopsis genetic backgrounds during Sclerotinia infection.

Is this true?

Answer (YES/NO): NO